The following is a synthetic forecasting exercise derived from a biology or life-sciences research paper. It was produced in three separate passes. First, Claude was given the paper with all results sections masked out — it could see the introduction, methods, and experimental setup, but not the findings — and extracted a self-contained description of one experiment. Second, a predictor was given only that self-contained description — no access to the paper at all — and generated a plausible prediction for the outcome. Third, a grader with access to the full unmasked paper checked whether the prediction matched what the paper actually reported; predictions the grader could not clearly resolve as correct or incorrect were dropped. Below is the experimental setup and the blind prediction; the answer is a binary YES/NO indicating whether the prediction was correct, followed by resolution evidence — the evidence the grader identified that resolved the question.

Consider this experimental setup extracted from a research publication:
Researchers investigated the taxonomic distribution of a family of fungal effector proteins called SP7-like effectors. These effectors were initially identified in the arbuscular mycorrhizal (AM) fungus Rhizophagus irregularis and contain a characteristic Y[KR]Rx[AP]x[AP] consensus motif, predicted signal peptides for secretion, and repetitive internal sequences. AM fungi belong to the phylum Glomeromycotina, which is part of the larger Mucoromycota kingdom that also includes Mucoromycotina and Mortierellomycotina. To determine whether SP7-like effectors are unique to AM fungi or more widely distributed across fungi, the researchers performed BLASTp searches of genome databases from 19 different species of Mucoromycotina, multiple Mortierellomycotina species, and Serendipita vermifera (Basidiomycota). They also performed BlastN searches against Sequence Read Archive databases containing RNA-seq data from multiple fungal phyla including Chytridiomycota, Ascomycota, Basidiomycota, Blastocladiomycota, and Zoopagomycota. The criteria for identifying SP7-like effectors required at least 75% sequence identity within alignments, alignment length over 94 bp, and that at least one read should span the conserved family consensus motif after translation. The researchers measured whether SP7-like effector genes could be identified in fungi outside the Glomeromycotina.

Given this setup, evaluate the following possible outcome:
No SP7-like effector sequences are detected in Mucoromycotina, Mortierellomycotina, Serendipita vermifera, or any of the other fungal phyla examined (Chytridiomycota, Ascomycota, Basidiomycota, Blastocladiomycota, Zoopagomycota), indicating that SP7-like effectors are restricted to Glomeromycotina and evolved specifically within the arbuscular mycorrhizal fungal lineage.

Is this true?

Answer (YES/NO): YES